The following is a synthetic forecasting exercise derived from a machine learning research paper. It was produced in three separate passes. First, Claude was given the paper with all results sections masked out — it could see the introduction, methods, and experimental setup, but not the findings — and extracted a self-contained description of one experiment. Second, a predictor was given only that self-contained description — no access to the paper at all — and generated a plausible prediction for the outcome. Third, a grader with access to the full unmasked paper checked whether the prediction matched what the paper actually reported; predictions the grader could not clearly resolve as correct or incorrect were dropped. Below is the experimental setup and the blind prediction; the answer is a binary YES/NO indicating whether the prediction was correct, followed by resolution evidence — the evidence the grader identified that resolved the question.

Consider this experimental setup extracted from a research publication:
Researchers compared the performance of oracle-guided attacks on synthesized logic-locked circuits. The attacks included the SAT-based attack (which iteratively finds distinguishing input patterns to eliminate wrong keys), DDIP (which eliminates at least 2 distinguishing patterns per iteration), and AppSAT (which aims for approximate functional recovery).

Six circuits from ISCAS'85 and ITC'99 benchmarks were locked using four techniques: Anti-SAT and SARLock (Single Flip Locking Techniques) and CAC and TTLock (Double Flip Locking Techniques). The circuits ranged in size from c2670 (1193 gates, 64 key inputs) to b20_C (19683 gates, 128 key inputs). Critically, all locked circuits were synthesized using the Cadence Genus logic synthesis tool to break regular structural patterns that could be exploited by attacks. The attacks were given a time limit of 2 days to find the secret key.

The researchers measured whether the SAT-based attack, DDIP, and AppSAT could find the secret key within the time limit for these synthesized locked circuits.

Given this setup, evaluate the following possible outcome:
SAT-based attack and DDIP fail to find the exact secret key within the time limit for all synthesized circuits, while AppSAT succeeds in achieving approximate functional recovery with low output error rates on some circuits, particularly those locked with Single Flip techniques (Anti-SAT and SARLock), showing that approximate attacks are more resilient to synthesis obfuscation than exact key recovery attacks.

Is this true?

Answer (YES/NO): NO